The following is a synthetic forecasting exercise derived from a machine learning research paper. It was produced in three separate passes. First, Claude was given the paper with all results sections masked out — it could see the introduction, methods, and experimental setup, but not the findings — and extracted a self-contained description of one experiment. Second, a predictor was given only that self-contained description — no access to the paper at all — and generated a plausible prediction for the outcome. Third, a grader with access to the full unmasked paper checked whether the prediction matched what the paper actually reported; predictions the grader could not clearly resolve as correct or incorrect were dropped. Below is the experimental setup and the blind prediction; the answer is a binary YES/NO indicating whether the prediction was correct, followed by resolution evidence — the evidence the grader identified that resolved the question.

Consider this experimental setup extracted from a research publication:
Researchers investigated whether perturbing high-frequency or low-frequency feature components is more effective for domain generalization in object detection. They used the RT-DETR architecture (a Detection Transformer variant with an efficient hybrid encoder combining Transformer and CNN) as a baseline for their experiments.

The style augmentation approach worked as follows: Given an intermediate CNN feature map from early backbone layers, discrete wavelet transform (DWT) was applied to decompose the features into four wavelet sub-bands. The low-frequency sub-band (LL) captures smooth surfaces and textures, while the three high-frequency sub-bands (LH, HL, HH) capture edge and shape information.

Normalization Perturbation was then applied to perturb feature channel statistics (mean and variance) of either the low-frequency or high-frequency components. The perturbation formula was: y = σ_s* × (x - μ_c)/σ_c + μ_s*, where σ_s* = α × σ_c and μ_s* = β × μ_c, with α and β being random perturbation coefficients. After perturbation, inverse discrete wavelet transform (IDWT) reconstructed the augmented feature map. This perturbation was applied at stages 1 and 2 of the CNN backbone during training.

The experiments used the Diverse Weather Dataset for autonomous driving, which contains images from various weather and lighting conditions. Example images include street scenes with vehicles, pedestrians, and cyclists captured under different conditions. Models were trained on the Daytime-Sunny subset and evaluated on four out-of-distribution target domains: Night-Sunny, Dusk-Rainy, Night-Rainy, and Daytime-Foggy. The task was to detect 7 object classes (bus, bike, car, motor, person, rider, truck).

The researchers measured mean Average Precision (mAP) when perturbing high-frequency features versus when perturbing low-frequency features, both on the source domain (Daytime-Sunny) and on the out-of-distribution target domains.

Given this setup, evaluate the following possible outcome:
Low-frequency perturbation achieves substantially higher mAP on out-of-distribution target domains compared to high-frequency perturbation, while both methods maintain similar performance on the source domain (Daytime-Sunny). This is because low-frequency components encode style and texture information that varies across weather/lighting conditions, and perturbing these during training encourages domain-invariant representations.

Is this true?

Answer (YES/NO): NO